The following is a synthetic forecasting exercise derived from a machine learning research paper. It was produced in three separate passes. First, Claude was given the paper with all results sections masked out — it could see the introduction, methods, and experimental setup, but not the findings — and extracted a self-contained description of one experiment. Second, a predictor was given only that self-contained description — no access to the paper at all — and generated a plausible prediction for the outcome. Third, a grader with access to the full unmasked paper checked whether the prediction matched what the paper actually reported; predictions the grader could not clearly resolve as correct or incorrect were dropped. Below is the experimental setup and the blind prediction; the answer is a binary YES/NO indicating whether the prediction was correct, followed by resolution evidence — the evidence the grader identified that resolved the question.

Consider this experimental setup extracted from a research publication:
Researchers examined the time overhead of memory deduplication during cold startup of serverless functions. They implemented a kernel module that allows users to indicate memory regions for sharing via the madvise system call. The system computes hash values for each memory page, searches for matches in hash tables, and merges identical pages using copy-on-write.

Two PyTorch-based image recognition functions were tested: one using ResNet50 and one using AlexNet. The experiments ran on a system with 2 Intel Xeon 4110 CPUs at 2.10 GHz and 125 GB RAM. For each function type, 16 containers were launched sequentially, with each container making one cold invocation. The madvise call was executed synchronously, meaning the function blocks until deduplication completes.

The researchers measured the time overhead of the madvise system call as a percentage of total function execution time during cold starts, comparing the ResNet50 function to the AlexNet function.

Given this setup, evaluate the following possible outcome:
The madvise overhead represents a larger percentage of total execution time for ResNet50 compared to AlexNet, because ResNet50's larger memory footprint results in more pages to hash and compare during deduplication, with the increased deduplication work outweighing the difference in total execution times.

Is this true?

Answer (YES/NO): NO